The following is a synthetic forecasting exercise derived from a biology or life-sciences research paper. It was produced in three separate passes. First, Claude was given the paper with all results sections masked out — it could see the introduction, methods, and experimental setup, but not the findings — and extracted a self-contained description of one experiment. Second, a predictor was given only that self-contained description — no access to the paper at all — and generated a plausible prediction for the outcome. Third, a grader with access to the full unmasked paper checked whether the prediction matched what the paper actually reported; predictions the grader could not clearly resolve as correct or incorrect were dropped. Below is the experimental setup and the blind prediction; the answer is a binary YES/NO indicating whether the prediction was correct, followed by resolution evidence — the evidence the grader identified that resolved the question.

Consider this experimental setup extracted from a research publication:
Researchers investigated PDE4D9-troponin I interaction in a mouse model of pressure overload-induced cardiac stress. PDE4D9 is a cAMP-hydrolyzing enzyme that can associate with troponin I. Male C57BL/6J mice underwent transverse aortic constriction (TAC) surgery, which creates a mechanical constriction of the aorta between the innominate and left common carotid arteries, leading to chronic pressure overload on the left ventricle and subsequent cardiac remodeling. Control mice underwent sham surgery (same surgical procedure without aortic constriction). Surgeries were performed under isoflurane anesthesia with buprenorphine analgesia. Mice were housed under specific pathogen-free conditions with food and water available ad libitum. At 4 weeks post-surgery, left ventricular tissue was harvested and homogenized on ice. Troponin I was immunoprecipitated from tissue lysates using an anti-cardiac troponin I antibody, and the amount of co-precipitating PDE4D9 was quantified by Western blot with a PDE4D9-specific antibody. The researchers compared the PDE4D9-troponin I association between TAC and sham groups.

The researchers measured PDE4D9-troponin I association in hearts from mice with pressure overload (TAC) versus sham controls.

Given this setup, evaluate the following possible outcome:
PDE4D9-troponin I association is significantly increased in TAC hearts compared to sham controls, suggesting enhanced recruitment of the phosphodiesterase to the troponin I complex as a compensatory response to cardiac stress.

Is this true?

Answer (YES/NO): NO